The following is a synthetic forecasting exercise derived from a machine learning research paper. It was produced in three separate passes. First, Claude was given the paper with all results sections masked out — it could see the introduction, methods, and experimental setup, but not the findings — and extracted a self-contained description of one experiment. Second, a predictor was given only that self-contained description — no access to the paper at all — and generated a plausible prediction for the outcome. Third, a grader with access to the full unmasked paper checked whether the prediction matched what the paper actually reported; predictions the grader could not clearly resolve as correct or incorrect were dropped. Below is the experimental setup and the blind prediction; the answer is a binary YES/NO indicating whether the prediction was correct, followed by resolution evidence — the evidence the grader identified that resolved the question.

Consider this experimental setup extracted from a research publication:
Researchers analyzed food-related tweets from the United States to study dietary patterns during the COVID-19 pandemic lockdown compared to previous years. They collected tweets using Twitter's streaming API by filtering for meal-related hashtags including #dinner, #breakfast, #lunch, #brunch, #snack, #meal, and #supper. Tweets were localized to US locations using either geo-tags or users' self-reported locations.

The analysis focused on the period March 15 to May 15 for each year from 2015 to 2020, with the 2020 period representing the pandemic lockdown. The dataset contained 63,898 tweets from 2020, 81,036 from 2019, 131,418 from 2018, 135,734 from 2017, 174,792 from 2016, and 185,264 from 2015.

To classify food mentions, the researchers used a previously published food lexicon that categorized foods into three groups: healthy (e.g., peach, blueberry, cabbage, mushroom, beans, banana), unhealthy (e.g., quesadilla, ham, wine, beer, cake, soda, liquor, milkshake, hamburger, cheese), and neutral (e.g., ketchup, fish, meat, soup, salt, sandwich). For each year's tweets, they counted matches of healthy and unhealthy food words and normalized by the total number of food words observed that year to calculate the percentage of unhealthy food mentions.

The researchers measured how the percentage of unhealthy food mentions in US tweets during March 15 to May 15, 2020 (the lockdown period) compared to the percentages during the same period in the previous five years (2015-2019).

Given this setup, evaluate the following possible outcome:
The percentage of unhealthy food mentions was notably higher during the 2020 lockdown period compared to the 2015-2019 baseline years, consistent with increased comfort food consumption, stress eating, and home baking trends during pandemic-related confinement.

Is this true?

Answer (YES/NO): YES